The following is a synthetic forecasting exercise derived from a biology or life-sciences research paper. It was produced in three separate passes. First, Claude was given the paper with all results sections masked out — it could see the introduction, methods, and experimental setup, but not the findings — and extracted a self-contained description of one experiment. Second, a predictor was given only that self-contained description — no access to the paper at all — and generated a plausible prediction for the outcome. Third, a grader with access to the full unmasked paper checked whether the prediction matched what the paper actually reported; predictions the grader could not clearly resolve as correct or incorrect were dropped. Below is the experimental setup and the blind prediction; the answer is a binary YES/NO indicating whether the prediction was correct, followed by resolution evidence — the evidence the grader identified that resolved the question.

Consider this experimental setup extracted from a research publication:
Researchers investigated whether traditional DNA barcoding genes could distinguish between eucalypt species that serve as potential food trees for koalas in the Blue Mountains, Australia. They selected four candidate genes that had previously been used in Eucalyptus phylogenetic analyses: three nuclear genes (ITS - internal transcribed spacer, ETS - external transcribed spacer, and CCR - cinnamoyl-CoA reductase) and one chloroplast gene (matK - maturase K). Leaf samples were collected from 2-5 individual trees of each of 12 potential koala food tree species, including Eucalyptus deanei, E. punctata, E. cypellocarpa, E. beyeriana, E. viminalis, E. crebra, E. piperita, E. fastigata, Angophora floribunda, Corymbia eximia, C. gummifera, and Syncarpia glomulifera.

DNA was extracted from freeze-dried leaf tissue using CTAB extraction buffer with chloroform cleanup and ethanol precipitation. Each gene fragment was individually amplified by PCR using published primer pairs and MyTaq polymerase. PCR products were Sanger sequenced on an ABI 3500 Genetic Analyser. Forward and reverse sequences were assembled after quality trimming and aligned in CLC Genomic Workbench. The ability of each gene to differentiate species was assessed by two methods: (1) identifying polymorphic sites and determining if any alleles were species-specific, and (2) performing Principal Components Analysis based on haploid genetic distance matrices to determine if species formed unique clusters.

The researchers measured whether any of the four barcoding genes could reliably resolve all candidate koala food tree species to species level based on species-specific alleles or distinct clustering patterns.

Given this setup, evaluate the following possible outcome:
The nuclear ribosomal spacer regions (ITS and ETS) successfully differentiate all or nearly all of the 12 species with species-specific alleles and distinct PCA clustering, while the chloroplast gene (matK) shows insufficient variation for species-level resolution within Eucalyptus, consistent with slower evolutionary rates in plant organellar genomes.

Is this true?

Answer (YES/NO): NO